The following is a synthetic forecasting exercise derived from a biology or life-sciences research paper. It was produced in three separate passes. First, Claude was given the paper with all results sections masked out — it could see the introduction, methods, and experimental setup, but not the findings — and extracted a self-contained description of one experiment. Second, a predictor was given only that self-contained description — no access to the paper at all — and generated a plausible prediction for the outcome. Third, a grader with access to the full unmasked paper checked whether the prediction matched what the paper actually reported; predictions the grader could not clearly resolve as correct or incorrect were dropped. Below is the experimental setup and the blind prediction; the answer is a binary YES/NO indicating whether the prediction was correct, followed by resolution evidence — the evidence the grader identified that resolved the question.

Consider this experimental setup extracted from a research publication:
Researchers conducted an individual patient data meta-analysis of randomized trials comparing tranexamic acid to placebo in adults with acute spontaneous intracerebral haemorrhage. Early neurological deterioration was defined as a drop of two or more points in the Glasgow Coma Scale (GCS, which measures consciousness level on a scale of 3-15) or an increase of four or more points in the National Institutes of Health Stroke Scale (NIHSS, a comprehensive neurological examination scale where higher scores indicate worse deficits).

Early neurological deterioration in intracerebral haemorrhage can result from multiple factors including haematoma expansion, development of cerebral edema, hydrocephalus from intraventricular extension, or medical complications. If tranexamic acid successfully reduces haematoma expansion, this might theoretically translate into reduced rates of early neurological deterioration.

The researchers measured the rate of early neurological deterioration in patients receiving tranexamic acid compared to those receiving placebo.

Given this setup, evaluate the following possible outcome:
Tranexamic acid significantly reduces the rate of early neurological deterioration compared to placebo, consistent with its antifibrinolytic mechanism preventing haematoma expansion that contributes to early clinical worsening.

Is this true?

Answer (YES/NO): NO